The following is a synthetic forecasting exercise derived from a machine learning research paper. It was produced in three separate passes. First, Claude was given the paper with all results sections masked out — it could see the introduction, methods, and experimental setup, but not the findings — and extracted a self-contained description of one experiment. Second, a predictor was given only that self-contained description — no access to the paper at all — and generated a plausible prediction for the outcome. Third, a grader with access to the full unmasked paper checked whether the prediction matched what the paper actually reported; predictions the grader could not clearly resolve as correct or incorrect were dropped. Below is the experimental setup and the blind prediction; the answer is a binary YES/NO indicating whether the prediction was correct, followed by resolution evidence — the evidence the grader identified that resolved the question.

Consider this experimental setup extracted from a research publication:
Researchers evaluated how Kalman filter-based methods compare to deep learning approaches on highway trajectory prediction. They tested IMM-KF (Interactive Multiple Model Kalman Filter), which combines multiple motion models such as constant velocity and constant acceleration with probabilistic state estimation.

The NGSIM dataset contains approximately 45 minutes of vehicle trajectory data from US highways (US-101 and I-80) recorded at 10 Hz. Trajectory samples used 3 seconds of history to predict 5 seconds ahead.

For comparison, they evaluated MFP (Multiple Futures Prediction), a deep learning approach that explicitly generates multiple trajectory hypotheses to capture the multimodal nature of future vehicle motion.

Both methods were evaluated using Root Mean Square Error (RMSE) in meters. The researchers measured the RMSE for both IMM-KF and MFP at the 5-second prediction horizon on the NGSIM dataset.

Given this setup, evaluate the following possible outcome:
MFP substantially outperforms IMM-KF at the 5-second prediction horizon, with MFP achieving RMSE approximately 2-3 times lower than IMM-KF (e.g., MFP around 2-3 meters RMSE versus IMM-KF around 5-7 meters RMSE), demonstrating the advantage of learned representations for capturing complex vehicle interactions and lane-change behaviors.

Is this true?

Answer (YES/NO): NO